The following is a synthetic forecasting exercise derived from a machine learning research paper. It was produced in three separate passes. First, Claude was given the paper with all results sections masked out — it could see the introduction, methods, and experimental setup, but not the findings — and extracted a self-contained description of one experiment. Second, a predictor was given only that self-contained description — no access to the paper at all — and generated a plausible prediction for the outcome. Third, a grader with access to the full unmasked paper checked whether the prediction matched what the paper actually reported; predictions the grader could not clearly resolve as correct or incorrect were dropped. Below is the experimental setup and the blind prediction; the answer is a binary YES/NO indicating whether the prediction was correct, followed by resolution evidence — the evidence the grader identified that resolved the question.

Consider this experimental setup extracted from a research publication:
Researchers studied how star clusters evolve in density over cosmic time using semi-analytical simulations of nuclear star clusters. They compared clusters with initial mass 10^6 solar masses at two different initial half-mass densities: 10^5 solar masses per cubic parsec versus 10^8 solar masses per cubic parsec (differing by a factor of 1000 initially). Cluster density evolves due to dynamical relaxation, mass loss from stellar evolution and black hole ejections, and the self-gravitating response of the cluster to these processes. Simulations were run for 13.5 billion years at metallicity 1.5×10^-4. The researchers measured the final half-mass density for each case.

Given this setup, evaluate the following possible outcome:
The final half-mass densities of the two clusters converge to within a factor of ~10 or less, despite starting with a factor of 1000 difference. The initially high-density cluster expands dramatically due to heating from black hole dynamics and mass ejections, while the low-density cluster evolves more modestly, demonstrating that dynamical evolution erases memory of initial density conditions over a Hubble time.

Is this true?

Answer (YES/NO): NO